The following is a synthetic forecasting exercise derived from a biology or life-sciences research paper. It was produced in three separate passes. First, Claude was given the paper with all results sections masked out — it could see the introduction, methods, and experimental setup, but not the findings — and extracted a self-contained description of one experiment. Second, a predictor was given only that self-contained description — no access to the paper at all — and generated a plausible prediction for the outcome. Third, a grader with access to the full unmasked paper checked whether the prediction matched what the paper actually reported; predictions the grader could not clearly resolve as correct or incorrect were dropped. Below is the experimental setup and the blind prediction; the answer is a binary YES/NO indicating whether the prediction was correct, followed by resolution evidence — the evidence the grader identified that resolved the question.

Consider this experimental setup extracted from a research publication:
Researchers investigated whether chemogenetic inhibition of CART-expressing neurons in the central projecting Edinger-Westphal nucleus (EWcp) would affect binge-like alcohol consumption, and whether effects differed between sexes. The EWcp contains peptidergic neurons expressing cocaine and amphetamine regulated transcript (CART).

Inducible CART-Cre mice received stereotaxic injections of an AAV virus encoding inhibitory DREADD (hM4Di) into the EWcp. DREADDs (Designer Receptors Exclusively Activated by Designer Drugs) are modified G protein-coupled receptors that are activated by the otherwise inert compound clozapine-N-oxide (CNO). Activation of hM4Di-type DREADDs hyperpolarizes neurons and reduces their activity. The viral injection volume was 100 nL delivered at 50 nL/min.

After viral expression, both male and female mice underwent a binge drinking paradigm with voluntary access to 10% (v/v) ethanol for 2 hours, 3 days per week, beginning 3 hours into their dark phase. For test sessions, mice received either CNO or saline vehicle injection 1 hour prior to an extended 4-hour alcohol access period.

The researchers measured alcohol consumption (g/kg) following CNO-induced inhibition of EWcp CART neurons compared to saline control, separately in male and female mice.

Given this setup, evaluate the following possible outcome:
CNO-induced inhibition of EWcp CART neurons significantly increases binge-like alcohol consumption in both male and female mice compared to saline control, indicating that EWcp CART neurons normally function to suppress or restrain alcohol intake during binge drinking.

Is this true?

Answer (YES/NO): NO